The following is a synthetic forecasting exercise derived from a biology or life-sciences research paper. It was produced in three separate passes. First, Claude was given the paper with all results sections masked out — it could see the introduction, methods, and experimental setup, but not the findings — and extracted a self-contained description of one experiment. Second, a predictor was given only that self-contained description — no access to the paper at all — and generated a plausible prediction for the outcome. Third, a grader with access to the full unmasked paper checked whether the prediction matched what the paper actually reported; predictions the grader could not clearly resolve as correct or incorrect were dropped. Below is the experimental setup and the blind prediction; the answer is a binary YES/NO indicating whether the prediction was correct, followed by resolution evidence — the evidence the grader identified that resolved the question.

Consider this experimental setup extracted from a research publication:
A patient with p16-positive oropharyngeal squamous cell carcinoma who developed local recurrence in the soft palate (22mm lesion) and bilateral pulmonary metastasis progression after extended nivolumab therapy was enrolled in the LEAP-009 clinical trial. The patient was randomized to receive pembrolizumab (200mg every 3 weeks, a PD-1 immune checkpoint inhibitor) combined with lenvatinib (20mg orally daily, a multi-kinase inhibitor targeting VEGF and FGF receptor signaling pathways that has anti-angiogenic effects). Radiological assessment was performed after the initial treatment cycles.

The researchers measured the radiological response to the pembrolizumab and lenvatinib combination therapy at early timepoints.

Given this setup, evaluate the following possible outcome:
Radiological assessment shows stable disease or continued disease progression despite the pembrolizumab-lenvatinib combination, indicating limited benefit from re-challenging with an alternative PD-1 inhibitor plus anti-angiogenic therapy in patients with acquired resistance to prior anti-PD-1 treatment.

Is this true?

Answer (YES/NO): NO